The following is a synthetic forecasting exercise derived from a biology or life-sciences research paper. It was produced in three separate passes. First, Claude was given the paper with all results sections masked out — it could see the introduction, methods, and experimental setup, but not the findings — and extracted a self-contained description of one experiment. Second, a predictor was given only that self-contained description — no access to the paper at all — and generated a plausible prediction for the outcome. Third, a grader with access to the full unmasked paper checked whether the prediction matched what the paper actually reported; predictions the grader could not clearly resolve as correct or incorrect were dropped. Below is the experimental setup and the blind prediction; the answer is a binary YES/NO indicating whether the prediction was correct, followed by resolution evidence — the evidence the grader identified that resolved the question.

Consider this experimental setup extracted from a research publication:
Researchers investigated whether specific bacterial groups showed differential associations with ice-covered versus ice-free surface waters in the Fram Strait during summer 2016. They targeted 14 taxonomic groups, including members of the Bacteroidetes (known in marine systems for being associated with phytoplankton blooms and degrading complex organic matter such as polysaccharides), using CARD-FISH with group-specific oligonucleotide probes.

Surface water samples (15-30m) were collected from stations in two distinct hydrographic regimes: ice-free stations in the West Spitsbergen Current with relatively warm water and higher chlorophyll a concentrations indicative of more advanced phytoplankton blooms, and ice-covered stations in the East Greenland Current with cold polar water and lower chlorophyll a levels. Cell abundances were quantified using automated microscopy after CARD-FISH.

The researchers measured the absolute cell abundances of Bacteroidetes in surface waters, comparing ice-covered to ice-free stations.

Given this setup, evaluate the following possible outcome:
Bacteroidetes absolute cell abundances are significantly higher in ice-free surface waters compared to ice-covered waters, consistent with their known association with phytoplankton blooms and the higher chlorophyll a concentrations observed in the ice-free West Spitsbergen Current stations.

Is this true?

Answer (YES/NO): YES